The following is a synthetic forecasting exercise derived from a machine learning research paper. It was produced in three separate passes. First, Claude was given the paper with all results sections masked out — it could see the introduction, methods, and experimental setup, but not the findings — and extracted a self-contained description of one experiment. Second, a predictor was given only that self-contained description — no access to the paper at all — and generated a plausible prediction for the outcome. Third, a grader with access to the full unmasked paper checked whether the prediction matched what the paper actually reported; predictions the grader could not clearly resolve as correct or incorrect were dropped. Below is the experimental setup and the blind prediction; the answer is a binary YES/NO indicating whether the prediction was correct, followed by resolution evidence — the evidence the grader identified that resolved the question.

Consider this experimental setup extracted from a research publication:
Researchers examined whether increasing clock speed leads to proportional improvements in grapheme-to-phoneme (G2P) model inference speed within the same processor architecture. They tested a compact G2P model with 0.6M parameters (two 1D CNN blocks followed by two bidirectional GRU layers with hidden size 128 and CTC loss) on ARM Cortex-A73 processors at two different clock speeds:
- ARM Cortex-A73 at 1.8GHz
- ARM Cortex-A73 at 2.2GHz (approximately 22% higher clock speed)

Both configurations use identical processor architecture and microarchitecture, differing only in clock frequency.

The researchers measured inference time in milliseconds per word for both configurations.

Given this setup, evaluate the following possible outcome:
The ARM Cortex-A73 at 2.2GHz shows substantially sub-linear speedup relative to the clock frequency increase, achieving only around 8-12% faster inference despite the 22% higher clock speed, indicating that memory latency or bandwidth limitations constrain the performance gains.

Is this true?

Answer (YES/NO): NO